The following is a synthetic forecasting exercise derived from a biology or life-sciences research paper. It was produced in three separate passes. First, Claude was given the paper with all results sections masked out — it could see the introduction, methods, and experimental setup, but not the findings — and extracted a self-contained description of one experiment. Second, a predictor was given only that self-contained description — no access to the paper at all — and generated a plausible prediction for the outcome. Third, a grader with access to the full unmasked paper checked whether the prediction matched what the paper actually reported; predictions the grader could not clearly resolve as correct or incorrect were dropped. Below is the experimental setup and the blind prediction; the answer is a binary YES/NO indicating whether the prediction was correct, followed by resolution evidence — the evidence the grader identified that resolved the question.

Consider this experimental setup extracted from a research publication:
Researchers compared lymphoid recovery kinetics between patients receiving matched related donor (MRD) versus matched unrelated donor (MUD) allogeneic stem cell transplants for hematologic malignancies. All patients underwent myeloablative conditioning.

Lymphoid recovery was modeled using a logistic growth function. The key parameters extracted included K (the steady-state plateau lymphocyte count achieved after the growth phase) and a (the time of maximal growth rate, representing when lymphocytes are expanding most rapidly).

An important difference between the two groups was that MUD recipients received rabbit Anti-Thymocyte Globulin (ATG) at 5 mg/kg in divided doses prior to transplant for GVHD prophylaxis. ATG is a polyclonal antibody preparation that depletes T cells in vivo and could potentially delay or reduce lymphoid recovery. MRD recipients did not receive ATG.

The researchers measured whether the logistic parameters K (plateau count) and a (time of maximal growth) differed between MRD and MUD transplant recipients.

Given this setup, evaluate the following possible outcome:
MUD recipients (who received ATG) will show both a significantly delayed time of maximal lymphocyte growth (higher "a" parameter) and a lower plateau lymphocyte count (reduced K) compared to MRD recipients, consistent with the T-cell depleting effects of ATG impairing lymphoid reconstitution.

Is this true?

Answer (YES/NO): NO